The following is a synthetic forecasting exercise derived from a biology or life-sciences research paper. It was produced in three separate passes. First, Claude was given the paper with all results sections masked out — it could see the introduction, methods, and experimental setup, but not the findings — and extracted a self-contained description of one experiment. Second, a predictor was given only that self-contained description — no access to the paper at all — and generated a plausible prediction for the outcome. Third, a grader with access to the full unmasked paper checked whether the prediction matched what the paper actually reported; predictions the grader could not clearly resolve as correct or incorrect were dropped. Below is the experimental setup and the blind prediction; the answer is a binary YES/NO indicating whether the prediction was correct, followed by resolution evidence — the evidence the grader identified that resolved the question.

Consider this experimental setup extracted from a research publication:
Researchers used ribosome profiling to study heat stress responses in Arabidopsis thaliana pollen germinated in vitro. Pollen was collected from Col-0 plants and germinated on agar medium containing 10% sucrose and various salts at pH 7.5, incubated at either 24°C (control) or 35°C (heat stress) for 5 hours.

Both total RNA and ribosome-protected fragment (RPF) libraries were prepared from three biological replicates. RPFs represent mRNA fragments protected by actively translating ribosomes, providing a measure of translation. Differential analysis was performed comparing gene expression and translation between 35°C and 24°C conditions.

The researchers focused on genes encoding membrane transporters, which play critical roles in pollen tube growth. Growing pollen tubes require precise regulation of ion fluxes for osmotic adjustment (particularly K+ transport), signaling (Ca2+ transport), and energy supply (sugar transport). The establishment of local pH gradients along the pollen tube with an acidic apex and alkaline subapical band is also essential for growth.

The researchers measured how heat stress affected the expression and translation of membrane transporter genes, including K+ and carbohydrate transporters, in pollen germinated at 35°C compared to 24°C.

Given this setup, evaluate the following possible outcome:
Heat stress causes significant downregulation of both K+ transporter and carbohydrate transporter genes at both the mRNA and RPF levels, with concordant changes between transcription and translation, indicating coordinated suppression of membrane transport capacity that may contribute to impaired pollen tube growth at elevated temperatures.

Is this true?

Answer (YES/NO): YES